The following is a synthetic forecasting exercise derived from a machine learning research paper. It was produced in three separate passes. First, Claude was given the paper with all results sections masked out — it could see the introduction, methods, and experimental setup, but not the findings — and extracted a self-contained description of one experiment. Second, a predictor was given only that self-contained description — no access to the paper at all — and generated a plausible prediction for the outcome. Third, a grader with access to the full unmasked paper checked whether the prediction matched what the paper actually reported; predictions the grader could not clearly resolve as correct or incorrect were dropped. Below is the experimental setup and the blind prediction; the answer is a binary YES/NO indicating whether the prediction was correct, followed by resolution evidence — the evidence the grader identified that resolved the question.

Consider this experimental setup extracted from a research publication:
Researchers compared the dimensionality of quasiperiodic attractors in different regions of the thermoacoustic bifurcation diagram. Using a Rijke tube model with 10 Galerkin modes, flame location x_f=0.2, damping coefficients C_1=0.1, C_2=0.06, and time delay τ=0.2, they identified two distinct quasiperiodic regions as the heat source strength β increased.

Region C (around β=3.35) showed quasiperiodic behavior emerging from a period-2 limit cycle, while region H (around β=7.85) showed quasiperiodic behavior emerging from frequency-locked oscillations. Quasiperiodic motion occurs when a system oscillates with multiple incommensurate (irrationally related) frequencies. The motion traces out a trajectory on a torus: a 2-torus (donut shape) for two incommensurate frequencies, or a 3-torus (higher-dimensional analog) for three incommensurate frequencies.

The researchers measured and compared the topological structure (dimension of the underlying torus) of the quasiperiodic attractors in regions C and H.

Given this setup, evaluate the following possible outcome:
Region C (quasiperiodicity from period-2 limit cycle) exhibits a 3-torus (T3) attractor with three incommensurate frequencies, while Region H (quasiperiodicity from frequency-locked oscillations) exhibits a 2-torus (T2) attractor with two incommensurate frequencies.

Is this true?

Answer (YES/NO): YES